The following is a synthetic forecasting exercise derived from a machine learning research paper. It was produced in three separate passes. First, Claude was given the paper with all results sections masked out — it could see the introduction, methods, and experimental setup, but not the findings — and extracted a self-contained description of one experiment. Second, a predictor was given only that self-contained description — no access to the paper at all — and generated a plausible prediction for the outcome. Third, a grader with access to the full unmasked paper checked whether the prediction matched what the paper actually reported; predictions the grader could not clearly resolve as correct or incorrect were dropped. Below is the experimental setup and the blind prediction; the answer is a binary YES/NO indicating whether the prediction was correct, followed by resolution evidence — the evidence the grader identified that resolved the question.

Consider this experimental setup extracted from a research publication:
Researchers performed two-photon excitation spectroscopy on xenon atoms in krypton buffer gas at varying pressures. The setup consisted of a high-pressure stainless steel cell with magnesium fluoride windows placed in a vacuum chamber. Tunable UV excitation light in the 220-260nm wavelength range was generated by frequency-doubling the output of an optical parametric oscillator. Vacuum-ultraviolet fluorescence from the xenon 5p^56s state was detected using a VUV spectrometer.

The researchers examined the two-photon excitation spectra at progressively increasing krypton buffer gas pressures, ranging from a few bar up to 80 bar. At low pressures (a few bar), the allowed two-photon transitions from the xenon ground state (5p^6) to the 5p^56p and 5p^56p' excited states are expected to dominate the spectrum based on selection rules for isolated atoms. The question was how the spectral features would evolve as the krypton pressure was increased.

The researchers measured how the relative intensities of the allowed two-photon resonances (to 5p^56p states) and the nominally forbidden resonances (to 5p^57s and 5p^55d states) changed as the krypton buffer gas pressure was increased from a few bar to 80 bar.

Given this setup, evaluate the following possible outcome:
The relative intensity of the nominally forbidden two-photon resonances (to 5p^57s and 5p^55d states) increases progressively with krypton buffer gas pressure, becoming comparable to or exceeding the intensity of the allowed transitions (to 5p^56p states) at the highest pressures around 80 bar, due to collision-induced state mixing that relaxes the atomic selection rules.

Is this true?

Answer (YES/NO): NO